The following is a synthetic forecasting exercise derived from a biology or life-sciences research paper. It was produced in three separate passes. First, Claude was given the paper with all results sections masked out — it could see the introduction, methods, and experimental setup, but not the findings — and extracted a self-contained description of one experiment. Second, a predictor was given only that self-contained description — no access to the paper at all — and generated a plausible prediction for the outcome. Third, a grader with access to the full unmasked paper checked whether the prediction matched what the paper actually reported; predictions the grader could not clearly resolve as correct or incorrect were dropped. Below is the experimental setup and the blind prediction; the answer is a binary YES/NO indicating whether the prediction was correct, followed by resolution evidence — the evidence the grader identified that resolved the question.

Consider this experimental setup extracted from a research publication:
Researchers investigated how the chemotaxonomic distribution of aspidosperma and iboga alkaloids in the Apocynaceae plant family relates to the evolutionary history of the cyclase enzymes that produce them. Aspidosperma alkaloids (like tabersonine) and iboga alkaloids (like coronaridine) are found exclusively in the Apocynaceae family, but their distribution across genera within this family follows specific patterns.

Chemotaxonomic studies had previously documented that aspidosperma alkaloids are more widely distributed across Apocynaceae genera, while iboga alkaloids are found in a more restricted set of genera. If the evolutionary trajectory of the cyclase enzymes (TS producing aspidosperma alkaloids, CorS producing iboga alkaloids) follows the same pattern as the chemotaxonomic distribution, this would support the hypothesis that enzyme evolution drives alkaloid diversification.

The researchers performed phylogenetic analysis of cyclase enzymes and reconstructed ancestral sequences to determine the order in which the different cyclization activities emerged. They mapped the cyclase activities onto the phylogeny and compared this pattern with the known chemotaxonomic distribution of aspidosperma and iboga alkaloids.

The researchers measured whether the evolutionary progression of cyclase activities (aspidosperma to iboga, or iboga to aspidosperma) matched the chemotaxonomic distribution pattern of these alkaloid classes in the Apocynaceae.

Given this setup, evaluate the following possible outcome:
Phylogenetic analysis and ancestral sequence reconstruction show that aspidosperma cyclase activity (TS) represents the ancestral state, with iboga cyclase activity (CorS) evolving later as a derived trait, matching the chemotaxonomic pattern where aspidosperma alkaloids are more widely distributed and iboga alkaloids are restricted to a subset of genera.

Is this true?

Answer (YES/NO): YES